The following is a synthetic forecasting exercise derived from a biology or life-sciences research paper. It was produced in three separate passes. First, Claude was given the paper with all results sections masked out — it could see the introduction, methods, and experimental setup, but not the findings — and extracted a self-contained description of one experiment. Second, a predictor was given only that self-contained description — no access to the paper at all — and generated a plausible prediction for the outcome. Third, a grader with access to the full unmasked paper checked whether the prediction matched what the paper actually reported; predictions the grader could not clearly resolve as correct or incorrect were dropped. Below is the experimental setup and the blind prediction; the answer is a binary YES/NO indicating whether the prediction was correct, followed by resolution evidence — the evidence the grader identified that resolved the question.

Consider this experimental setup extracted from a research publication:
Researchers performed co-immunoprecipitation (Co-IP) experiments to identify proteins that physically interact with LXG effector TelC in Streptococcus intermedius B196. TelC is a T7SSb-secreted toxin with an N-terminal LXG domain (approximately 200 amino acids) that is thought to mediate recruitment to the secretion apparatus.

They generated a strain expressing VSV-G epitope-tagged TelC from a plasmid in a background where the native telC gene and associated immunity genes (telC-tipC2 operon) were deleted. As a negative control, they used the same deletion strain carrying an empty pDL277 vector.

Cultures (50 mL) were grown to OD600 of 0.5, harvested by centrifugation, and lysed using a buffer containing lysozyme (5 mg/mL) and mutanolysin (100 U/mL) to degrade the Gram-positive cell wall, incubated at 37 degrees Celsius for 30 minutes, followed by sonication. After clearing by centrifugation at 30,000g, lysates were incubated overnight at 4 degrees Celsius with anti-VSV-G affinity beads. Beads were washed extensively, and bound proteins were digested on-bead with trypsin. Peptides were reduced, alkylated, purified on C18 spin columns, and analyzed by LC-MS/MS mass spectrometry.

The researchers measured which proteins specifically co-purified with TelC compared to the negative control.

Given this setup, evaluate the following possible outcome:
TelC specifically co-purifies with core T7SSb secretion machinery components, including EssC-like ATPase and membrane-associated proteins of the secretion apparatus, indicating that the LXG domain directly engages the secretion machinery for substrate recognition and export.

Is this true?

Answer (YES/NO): NO